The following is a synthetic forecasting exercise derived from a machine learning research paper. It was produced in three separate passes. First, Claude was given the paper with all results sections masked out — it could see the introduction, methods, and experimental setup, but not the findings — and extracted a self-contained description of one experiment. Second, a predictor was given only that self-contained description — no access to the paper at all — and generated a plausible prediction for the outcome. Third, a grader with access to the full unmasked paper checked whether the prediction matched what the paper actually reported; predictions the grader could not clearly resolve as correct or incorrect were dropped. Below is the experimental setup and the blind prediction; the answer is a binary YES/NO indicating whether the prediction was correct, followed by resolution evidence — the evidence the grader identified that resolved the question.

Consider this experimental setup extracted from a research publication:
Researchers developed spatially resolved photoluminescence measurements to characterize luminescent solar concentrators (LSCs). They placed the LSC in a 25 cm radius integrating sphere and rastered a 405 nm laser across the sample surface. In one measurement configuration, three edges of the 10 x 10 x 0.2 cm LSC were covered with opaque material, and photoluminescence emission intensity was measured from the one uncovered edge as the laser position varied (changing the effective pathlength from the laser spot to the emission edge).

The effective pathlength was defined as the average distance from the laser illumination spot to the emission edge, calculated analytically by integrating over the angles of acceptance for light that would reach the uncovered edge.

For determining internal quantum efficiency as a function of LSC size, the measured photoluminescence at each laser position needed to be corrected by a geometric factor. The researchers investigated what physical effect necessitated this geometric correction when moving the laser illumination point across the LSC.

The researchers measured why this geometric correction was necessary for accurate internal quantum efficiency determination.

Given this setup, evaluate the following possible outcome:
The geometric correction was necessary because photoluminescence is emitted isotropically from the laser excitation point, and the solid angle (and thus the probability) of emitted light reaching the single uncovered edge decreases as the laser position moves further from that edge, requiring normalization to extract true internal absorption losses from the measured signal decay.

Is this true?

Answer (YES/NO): YES